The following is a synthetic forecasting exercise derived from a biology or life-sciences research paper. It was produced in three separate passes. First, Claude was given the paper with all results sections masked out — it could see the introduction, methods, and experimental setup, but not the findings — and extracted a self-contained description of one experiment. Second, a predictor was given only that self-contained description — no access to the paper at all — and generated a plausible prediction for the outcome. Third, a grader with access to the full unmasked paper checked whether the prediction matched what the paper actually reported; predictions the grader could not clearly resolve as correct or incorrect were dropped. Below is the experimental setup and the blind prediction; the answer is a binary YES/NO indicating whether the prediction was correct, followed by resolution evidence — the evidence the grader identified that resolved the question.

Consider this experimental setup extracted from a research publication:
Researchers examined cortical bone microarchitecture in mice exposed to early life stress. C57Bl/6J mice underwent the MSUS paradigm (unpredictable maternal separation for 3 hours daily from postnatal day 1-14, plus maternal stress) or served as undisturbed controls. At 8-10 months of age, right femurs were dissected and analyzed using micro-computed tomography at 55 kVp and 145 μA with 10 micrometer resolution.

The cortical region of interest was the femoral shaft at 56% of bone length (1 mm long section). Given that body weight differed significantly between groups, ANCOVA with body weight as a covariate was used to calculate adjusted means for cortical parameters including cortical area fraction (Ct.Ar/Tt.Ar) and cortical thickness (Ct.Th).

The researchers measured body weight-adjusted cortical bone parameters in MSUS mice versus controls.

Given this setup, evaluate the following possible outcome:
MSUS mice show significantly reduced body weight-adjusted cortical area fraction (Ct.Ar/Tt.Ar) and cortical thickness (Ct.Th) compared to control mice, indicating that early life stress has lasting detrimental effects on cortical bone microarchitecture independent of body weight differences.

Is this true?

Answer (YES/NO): NO